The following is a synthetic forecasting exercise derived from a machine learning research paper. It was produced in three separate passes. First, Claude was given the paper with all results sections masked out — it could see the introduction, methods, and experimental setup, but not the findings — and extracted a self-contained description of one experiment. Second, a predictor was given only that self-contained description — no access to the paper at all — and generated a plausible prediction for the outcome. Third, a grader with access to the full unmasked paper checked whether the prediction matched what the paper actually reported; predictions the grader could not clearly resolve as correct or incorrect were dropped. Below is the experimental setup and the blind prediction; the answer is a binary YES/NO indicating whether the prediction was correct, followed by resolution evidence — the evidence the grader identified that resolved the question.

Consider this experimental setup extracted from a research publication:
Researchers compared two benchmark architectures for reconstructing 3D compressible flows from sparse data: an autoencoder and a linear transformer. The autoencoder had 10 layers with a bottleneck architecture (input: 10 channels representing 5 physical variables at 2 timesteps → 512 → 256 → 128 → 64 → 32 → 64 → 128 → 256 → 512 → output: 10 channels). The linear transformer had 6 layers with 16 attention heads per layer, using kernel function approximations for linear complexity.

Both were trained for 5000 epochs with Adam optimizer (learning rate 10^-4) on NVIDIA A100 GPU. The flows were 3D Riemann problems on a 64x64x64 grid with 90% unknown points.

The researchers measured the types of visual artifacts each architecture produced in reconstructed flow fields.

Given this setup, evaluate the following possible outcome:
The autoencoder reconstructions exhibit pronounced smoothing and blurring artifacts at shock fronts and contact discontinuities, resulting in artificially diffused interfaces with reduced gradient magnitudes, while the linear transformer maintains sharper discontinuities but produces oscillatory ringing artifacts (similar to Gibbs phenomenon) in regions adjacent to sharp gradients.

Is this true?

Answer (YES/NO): NO